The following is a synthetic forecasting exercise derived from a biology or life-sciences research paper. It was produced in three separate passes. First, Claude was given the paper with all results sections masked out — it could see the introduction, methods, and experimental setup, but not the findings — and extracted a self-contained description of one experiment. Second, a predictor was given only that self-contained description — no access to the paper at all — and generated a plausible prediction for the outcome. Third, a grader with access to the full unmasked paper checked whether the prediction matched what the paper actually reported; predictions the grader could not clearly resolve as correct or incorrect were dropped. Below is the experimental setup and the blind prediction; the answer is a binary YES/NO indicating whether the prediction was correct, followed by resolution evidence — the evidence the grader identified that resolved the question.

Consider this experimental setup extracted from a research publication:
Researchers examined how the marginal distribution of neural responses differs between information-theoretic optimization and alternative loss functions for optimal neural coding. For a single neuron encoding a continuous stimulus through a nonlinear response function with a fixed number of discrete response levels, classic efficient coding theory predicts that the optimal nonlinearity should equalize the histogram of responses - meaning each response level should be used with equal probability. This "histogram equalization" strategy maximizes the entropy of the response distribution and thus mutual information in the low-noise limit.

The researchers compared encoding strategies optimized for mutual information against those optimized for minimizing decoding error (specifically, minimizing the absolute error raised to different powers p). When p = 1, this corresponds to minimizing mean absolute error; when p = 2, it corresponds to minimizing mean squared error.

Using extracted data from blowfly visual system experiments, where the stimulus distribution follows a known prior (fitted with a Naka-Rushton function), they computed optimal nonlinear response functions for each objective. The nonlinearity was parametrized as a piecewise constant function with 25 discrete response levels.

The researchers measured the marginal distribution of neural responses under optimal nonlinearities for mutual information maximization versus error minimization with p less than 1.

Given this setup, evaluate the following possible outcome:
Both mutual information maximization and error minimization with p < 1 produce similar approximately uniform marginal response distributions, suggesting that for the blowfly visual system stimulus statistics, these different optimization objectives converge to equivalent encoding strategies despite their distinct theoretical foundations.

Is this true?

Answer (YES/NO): NO